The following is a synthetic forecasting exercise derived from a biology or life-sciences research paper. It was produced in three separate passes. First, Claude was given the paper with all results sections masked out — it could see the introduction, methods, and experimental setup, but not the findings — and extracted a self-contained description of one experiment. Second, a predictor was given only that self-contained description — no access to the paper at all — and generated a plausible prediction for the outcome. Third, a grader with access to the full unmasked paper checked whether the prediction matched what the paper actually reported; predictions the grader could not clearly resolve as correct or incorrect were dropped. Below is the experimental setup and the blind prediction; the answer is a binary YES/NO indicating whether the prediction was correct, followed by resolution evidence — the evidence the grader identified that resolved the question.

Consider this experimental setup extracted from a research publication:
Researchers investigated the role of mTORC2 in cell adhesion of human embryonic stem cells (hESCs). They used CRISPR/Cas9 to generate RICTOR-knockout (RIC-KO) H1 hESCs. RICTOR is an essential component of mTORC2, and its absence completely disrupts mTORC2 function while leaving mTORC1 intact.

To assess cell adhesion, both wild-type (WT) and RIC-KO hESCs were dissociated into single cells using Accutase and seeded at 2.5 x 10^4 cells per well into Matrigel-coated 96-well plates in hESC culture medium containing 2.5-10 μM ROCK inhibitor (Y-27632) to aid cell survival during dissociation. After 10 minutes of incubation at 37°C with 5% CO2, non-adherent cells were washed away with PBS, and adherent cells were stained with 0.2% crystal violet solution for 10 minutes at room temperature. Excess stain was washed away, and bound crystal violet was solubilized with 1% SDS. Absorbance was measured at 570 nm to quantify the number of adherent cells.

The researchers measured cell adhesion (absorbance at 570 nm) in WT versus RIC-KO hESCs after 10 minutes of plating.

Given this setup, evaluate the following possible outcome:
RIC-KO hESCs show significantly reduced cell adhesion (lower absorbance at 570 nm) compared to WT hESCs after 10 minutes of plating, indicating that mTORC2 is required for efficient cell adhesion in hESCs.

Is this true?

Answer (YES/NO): YES